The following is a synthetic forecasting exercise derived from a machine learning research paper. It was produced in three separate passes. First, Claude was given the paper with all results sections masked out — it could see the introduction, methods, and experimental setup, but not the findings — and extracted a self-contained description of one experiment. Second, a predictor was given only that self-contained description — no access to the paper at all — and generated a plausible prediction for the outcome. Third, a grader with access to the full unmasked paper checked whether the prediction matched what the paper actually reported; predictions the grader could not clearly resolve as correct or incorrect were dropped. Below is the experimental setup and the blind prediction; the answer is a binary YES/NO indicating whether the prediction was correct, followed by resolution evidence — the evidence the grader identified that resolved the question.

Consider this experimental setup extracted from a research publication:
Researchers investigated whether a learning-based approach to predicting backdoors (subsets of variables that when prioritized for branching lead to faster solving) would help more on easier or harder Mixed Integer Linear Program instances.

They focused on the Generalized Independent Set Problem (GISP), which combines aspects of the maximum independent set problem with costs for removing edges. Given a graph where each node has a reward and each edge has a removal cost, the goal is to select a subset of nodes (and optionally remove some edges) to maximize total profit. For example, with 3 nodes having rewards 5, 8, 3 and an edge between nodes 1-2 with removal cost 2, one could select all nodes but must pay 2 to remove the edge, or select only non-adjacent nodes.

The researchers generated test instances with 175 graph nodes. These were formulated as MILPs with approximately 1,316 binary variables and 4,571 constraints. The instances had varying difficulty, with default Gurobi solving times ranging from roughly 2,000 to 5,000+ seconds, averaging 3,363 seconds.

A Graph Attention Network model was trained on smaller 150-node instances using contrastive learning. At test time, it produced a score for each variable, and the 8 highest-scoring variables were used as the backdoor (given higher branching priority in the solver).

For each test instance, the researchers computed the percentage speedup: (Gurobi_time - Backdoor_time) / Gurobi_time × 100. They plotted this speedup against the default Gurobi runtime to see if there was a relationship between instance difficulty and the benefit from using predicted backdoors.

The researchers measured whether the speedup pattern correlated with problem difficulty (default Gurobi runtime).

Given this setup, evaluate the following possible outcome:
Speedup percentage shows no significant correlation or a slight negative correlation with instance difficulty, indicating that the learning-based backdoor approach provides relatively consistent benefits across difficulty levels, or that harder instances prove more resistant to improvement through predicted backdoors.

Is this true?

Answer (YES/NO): NO